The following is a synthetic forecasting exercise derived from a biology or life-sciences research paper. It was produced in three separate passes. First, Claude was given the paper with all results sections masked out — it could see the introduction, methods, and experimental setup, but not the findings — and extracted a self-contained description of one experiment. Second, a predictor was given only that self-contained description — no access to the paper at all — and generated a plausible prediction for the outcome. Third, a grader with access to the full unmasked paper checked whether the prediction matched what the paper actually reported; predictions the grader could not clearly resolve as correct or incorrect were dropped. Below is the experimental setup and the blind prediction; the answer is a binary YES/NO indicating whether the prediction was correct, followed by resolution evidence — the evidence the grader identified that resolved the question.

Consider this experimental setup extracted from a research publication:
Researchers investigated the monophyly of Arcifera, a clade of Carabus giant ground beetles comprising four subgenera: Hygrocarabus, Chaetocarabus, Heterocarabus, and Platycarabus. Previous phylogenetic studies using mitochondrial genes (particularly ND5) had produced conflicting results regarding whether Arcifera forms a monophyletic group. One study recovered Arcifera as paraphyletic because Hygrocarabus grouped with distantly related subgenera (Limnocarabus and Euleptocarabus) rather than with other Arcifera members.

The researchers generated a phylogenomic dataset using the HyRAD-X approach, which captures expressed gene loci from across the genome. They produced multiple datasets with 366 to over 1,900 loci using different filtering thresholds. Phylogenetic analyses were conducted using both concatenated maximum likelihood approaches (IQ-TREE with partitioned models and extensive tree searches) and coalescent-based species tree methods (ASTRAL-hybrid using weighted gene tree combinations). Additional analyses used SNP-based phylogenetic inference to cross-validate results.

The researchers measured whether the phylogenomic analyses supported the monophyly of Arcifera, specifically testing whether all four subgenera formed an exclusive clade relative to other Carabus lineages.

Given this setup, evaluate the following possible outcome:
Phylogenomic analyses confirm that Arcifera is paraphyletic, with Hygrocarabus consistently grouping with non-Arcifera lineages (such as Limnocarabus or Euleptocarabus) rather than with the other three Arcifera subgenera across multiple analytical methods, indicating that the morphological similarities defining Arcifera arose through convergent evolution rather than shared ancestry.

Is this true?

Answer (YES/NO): NO